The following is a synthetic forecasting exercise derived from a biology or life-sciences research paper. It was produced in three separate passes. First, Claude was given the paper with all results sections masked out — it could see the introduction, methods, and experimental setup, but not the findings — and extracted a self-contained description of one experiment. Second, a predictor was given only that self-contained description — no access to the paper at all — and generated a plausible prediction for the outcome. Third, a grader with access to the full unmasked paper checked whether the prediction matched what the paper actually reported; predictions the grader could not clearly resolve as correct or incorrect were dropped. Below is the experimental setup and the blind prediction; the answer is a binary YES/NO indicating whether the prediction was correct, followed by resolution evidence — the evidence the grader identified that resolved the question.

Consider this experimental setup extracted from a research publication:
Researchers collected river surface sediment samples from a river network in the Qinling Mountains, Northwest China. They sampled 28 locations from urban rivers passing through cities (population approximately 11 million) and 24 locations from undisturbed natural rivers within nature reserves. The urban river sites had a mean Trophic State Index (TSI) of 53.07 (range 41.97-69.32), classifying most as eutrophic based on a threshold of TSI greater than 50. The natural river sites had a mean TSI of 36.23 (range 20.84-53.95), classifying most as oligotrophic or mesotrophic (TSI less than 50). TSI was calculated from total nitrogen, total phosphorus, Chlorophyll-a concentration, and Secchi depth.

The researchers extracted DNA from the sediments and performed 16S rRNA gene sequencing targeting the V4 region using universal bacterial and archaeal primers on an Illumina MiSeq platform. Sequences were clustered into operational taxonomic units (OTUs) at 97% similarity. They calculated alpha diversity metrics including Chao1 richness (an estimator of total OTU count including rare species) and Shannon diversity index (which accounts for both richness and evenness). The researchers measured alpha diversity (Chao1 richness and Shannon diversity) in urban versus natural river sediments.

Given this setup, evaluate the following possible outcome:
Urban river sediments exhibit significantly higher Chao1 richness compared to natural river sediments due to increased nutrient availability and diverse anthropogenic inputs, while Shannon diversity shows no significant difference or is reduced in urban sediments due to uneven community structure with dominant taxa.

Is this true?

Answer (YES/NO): NO